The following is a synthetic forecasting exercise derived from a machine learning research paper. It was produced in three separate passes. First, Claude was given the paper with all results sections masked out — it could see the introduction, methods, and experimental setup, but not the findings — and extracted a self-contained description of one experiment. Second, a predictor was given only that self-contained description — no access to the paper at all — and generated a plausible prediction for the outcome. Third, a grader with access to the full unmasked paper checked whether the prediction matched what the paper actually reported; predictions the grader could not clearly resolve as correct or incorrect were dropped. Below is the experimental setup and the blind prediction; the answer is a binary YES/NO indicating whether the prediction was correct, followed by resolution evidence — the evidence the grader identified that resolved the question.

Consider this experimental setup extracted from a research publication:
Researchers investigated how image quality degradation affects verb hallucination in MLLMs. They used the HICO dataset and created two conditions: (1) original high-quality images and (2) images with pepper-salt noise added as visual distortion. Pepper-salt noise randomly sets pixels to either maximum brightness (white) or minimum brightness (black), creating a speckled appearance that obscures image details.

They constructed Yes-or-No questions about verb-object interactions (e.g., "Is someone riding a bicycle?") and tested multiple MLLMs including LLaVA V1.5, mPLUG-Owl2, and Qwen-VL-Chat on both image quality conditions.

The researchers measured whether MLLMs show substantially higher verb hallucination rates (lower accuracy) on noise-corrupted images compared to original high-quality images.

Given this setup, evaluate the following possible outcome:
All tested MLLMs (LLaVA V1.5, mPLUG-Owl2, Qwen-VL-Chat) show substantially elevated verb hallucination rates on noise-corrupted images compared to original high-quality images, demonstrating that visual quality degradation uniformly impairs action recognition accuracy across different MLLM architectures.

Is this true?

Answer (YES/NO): NO